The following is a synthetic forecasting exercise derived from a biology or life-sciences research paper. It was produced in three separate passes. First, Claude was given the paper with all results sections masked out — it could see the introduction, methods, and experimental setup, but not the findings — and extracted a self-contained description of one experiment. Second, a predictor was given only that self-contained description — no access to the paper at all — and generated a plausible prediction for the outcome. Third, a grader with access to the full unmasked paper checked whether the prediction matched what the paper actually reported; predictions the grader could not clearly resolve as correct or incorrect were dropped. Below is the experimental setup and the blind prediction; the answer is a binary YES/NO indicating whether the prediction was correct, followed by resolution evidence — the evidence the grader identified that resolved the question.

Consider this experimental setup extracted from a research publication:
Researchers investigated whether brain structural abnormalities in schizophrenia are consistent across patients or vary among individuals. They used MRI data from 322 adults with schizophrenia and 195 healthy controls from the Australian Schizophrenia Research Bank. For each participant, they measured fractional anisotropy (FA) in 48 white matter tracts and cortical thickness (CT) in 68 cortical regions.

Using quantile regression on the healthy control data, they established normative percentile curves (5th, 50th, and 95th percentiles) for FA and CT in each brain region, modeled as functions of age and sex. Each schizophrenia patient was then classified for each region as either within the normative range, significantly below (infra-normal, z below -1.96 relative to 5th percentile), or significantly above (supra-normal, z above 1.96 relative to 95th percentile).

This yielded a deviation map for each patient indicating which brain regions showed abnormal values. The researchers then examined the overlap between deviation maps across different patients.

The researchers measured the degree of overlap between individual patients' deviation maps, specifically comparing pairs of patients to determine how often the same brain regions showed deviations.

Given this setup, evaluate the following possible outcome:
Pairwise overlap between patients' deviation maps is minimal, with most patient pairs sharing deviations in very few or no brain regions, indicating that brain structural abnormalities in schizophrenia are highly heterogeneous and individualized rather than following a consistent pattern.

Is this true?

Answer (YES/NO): YES